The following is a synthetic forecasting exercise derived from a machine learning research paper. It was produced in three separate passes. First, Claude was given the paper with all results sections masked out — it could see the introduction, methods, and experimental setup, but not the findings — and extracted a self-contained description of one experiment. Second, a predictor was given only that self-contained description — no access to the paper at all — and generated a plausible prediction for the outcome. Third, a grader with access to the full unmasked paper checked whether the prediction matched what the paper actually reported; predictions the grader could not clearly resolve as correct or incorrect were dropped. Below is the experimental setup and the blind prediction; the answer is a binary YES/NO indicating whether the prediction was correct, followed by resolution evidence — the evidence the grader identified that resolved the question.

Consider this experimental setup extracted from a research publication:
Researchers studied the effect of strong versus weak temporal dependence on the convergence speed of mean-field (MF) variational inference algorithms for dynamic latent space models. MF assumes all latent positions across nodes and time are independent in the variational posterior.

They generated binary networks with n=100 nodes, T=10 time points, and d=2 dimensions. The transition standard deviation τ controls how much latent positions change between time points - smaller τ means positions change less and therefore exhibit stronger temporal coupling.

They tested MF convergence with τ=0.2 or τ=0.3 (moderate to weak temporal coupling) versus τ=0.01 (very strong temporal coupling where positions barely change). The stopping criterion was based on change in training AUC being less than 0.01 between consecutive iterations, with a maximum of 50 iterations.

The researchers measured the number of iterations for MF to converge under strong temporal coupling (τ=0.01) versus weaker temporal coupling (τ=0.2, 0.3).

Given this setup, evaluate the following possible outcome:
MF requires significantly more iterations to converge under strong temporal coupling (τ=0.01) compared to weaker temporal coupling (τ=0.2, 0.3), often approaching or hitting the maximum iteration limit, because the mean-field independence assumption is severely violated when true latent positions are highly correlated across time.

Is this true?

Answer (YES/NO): YES